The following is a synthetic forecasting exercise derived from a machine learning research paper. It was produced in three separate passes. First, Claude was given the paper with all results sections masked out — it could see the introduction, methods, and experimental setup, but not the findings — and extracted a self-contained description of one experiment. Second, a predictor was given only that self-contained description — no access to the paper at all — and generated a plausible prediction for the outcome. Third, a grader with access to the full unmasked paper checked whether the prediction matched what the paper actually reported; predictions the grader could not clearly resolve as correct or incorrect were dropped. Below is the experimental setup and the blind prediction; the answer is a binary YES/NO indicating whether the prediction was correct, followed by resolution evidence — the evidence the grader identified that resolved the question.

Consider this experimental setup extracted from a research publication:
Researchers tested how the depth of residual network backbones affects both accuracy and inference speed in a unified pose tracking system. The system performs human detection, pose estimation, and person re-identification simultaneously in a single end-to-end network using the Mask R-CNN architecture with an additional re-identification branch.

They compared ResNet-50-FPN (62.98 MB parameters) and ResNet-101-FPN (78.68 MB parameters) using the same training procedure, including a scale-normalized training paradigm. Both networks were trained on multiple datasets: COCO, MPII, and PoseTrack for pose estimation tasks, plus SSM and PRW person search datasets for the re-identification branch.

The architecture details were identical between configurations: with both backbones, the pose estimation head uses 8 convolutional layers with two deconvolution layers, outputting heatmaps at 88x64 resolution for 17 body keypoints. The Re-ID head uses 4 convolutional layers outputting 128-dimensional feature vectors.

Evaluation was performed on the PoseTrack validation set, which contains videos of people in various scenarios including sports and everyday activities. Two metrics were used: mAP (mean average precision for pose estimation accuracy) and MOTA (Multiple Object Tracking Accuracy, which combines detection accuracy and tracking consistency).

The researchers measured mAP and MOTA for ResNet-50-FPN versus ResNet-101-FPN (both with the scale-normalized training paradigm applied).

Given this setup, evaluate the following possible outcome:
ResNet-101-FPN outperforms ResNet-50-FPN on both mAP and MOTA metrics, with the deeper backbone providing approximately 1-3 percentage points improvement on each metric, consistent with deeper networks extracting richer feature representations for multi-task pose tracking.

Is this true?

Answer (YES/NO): NO